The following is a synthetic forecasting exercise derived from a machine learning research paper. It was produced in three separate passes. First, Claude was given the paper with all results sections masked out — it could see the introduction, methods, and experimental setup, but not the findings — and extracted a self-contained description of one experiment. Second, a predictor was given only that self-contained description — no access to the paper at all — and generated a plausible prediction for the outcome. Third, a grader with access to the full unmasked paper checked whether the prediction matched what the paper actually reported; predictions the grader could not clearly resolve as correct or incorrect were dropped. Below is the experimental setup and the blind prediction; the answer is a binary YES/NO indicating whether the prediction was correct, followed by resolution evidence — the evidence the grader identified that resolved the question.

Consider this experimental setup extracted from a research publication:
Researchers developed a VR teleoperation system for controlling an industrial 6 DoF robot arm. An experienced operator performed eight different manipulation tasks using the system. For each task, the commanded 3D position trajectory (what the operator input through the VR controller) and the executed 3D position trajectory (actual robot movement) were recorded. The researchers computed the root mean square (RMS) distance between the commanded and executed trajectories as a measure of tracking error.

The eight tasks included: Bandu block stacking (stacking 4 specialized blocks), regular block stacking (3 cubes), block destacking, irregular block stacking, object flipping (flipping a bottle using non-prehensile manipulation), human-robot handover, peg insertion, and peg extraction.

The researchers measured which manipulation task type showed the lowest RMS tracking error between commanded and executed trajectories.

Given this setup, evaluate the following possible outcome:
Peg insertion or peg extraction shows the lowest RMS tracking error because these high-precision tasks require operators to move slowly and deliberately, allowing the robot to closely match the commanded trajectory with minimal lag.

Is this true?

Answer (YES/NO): NO